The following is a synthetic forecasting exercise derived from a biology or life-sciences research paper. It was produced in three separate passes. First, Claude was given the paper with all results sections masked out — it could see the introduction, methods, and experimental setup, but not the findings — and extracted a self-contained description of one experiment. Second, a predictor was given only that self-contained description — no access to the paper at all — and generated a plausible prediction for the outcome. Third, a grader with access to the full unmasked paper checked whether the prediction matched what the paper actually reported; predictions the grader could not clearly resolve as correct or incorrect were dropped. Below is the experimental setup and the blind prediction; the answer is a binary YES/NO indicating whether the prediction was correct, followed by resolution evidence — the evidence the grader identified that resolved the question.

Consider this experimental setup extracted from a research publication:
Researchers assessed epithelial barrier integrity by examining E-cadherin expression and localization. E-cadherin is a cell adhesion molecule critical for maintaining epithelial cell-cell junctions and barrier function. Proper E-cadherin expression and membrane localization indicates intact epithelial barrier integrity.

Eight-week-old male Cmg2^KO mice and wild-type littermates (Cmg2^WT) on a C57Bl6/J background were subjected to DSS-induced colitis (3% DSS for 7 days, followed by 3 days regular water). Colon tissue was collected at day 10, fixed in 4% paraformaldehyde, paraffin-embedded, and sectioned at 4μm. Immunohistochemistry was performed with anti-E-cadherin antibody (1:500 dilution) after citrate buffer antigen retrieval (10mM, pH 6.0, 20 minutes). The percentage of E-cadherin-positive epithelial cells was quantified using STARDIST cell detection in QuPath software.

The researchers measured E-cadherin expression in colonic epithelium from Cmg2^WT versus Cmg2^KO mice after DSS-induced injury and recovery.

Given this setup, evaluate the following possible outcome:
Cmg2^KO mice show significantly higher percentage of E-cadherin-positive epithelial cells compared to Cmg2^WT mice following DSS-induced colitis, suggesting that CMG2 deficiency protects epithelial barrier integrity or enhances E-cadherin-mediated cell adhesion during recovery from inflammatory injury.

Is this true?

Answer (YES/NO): NO